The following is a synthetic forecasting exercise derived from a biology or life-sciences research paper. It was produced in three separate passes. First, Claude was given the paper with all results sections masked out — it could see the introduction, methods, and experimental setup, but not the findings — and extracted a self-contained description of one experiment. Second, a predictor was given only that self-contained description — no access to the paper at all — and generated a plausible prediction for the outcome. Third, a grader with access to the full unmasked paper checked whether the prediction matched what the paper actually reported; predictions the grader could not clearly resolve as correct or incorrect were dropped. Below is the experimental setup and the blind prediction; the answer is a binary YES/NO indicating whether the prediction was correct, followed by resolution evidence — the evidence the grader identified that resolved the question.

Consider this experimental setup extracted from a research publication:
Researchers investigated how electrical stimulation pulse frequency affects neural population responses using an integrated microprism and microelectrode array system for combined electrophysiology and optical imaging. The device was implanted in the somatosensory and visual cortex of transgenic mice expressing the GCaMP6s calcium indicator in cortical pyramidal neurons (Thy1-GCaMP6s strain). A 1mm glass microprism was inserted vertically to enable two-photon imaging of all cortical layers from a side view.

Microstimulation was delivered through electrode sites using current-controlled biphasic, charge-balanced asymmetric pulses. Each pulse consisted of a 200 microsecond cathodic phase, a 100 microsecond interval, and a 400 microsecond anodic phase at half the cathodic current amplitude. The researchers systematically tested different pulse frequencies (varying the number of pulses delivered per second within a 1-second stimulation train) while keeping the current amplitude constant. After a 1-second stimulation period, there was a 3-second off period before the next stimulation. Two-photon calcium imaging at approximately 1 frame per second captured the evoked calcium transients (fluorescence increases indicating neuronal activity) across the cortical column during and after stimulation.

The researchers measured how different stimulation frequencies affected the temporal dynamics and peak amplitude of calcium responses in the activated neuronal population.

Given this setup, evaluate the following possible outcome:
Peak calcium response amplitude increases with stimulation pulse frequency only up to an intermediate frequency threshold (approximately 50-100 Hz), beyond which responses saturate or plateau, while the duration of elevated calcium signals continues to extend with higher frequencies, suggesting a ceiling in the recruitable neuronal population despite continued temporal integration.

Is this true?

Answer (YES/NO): NO